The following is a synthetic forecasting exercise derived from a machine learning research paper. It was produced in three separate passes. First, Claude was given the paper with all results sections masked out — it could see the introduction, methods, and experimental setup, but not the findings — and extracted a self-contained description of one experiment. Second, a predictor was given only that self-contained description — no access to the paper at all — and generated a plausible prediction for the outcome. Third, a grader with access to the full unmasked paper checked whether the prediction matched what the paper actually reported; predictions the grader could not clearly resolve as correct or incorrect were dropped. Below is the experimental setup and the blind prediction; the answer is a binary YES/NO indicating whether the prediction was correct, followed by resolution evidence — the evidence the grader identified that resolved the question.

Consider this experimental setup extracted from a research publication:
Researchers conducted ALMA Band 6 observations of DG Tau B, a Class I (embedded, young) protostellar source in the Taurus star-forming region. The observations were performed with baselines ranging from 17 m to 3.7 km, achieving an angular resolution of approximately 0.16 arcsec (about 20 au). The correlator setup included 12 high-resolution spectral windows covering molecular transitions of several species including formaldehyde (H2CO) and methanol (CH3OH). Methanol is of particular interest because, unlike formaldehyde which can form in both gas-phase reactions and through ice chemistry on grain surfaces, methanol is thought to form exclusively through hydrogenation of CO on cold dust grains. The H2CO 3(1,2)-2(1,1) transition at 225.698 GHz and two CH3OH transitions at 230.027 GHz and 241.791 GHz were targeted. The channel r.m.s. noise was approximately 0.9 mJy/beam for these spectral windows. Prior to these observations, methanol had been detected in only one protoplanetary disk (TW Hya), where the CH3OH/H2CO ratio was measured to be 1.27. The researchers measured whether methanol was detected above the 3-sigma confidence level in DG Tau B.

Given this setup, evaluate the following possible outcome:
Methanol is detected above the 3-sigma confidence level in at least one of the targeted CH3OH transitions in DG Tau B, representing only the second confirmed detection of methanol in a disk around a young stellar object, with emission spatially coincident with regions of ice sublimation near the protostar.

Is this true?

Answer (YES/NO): NO